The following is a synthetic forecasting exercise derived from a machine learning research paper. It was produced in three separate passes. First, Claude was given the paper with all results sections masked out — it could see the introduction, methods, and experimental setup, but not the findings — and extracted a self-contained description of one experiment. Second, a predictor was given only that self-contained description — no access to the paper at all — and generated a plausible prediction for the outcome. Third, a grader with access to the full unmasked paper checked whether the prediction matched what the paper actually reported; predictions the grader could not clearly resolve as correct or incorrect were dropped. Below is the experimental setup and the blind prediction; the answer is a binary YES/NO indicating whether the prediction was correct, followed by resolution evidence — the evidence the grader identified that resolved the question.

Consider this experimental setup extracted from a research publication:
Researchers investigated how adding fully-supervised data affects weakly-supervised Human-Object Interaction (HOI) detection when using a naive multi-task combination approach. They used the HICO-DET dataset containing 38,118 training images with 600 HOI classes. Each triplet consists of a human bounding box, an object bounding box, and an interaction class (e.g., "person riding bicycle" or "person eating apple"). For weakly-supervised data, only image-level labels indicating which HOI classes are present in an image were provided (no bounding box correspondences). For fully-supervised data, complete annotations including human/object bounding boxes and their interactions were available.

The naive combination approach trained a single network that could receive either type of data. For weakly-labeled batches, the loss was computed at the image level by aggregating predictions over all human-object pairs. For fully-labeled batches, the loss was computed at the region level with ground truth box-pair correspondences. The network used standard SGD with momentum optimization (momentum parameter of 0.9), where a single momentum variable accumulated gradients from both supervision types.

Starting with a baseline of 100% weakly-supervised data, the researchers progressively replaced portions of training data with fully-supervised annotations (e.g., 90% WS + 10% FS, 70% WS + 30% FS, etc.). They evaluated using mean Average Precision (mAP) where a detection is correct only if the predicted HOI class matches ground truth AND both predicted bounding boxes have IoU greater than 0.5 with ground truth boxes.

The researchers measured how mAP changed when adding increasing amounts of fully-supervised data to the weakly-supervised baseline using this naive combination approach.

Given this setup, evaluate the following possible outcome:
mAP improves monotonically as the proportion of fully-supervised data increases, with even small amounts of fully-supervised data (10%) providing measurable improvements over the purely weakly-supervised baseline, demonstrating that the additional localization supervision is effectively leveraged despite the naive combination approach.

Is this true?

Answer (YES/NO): NO